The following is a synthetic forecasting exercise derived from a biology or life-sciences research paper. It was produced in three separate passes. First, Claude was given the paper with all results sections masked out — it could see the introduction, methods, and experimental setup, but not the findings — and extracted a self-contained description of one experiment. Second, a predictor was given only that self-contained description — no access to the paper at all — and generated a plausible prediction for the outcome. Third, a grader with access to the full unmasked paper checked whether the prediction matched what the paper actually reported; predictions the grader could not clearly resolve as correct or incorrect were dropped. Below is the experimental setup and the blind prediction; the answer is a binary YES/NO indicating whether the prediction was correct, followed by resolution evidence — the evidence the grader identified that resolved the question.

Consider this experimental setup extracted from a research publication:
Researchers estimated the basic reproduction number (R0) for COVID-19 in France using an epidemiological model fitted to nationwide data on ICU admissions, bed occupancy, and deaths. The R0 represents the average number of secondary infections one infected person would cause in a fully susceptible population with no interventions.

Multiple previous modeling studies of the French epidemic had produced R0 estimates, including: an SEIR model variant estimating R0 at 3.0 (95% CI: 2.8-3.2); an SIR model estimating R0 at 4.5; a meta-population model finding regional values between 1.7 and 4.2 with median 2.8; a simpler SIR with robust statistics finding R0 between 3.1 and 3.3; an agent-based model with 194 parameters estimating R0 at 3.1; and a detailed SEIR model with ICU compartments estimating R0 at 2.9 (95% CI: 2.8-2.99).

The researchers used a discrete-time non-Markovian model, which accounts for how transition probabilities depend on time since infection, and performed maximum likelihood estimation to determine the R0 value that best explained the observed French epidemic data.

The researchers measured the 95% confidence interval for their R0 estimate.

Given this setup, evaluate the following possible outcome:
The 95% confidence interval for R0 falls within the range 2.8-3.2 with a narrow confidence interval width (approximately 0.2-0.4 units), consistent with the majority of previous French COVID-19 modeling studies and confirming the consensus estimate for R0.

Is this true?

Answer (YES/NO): NO